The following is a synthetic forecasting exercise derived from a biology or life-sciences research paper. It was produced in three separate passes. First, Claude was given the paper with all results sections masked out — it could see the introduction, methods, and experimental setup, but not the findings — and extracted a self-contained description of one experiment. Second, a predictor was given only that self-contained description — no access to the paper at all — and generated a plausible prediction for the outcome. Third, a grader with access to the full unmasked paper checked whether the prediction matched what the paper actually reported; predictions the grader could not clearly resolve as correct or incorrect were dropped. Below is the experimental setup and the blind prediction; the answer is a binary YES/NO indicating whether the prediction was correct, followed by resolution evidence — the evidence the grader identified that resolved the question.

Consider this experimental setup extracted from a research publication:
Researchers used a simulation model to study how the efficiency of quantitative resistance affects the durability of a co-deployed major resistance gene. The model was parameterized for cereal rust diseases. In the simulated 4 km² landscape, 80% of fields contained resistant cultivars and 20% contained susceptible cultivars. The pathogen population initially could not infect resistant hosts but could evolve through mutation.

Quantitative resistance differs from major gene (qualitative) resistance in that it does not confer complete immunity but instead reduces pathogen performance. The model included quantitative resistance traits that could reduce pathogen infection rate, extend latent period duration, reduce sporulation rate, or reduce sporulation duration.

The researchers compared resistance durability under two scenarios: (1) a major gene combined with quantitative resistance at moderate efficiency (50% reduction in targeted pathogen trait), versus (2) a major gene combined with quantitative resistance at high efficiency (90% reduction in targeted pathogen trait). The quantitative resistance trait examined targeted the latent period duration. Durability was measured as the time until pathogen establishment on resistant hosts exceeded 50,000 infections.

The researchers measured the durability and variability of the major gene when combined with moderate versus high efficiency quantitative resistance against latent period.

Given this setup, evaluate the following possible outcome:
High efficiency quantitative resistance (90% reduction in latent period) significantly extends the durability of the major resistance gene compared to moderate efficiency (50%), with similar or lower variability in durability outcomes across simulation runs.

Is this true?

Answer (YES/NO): NO